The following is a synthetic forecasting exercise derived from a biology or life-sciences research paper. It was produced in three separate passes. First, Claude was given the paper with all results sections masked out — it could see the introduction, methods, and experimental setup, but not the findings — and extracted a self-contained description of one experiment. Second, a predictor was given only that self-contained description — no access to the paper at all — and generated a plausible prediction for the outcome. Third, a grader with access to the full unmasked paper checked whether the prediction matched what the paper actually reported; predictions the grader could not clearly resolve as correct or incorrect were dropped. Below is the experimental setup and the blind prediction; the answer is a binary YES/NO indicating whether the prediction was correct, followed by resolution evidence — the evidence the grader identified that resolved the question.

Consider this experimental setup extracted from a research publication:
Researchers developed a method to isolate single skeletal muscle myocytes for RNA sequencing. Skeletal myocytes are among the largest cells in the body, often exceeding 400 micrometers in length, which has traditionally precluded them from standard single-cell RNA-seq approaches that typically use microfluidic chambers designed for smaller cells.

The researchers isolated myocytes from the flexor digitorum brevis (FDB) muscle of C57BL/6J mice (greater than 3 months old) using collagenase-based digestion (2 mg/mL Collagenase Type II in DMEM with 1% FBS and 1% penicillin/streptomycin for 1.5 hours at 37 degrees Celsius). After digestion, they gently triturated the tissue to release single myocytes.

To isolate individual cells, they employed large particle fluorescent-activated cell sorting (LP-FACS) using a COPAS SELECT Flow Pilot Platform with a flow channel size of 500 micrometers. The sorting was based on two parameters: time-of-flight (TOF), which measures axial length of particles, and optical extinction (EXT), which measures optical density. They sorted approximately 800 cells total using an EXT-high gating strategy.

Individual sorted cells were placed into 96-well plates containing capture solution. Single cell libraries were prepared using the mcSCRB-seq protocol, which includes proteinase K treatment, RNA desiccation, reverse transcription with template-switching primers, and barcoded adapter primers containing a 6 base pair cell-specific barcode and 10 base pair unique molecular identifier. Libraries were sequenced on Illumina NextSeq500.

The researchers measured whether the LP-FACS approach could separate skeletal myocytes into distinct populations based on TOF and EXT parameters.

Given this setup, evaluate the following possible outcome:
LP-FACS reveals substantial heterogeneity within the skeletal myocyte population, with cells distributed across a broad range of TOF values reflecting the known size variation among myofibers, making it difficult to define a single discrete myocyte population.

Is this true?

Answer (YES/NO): NO